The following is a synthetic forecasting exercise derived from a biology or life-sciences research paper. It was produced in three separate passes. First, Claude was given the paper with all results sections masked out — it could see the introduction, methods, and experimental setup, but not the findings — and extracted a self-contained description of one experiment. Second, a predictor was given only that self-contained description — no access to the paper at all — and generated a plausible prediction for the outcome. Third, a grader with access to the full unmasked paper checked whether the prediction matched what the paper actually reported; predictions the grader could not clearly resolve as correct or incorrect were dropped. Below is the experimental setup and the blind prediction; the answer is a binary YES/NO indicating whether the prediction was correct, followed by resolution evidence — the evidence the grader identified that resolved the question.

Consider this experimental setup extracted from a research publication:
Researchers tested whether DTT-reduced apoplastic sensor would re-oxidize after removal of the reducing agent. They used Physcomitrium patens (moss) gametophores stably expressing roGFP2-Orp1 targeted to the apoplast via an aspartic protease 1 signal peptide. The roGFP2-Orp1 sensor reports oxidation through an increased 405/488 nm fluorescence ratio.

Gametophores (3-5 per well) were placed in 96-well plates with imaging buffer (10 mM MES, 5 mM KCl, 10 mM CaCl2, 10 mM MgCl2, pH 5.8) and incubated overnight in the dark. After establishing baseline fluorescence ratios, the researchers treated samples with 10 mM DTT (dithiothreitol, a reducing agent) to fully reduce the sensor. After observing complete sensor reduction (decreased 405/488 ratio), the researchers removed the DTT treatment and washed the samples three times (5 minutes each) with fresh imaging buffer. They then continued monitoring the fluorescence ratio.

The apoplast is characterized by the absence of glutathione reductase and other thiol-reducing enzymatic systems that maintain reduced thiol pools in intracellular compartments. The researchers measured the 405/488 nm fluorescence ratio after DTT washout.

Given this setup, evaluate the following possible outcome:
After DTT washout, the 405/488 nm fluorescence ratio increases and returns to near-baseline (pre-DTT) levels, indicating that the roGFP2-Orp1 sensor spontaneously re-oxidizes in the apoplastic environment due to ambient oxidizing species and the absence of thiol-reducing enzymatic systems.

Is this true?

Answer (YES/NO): NO